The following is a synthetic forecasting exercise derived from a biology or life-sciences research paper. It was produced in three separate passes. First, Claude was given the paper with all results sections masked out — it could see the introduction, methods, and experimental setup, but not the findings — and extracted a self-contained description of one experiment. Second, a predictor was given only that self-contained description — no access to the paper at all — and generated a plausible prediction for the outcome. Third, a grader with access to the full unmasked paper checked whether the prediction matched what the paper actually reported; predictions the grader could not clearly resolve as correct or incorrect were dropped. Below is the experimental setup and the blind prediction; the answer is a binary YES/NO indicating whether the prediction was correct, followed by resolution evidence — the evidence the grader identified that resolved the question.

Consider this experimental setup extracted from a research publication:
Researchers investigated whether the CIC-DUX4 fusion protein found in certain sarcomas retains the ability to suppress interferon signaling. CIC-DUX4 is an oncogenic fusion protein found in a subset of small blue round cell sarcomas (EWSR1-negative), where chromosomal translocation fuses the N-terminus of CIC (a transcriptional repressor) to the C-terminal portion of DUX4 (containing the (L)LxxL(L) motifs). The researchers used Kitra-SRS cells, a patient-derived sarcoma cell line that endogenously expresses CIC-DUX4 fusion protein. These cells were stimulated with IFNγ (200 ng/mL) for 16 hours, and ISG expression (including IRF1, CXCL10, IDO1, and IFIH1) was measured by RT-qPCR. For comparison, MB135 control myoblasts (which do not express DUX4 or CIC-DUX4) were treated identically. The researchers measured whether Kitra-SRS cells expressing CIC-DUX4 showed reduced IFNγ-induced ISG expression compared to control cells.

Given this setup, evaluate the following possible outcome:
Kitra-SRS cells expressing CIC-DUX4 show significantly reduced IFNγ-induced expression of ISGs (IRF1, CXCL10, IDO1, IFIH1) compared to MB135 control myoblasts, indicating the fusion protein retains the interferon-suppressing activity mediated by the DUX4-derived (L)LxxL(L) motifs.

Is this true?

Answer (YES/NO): YES